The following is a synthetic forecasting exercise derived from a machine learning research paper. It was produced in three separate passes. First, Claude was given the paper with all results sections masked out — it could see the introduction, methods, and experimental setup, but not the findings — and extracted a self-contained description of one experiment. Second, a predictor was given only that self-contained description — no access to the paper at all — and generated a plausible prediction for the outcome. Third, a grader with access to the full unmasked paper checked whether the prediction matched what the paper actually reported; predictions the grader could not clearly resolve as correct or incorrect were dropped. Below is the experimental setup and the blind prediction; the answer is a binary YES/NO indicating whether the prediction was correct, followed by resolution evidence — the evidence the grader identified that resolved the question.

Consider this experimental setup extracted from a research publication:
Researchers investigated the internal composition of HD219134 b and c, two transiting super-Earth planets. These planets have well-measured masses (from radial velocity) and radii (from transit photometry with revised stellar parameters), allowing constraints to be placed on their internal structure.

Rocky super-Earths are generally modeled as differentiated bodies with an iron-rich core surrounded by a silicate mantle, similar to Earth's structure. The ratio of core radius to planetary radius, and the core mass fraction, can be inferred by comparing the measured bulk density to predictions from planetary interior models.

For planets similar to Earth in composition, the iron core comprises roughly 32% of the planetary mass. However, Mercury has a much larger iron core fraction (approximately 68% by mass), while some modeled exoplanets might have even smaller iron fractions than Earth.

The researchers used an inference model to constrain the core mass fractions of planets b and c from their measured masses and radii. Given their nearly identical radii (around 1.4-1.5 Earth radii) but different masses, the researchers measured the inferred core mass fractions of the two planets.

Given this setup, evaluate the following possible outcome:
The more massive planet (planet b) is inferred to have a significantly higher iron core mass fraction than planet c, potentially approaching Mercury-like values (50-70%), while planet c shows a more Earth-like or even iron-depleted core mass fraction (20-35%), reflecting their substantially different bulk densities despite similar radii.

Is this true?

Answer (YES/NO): NO